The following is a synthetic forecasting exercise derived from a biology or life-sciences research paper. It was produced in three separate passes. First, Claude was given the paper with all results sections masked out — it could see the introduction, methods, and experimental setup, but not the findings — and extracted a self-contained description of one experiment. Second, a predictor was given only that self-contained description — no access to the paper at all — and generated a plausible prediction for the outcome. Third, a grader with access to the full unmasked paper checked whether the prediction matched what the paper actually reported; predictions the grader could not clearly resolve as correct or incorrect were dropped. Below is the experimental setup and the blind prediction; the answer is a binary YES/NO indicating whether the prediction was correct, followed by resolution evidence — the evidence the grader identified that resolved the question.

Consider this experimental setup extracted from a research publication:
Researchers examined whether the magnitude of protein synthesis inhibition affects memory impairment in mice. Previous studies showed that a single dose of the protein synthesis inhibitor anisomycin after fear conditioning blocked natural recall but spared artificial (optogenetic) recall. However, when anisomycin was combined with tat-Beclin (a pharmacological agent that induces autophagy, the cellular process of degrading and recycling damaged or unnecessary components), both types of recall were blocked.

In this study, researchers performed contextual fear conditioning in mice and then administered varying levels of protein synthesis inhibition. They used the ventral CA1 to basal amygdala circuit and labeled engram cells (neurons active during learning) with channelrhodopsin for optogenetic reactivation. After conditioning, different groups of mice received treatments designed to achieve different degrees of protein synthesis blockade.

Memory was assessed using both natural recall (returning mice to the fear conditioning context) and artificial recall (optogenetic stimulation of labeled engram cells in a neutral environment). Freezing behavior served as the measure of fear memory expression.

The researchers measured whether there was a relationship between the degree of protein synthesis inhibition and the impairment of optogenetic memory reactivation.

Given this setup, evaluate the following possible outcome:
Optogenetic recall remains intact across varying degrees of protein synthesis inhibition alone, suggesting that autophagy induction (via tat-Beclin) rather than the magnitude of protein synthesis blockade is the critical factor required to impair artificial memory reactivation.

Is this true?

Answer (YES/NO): NO